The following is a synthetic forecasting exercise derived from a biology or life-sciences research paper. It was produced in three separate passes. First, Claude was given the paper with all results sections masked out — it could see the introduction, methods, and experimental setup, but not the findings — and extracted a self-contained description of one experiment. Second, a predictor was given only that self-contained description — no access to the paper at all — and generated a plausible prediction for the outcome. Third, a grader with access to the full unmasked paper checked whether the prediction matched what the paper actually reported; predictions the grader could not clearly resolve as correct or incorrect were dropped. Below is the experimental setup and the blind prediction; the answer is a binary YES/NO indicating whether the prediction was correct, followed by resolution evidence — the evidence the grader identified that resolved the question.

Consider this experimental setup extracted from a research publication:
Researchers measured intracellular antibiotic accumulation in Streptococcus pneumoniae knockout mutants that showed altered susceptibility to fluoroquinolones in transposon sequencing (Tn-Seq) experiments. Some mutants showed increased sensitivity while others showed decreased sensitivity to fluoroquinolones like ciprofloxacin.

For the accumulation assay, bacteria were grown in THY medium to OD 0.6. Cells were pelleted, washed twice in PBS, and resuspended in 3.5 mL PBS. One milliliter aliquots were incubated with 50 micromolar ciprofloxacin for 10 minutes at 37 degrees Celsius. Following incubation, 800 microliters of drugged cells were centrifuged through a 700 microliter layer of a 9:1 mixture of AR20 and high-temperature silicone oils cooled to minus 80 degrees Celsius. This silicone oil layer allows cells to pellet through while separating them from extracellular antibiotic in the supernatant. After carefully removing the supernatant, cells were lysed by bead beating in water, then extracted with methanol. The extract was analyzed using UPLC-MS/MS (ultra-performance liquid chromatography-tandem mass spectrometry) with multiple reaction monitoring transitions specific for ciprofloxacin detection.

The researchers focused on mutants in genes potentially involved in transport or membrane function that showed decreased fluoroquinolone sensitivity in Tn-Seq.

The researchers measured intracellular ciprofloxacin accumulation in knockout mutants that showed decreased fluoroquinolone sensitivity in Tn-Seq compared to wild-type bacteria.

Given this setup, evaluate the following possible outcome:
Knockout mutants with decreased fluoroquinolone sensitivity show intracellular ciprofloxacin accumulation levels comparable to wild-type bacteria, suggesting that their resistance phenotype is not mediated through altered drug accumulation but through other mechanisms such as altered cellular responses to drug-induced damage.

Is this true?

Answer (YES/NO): NO